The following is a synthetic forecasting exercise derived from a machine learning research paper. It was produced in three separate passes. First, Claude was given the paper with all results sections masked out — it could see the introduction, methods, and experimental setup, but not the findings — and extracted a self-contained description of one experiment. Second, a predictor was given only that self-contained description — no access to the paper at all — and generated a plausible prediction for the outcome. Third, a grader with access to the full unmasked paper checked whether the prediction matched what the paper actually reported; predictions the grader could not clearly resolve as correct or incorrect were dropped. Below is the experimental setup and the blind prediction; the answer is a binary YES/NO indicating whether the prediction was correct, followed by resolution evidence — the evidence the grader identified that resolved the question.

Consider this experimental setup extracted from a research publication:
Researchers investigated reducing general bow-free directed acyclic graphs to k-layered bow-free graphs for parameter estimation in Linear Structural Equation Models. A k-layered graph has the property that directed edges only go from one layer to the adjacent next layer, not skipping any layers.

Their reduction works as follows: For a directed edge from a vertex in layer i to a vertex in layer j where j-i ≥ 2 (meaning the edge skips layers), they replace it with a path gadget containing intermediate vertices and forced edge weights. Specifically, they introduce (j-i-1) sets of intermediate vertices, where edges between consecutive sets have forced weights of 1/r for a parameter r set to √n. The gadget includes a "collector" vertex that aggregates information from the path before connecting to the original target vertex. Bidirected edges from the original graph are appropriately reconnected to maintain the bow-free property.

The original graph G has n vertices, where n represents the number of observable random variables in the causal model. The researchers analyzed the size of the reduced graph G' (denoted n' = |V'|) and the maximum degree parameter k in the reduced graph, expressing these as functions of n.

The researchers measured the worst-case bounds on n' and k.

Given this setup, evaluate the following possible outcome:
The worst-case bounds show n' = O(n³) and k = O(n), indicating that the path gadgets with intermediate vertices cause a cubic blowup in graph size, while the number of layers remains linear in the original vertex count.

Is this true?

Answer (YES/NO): NO